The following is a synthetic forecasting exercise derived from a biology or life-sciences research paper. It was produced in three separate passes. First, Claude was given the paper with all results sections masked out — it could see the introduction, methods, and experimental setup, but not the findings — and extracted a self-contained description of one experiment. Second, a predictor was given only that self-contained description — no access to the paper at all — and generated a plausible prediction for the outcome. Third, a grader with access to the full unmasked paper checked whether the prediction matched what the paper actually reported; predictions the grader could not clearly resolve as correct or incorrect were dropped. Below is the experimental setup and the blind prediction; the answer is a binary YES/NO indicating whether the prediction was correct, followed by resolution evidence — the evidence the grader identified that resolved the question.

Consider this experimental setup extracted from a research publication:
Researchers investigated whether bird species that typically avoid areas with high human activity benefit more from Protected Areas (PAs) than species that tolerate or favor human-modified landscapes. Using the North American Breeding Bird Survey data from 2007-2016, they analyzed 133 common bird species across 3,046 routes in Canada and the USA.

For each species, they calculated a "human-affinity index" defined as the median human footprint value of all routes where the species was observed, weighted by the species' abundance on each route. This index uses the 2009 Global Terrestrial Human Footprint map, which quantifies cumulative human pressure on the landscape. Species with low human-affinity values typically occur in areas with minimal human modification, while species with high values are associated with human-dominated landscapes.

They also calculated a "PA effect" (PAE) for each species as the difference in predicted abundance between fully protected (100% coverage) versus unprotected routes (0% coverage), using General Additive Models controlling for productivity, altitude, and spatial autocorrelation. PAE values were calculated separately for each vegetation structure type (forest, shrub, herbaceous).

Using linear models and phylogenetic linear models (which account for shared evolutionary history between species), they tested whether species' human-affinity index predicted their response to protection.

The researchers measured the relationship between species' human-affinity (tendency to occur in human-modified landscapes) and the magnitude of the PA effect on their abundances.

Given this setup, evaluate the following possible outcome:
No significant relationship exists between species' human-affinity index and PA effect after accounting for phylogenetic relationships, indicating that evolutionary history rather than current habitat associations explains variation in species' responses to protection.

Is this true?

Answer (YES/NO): NO